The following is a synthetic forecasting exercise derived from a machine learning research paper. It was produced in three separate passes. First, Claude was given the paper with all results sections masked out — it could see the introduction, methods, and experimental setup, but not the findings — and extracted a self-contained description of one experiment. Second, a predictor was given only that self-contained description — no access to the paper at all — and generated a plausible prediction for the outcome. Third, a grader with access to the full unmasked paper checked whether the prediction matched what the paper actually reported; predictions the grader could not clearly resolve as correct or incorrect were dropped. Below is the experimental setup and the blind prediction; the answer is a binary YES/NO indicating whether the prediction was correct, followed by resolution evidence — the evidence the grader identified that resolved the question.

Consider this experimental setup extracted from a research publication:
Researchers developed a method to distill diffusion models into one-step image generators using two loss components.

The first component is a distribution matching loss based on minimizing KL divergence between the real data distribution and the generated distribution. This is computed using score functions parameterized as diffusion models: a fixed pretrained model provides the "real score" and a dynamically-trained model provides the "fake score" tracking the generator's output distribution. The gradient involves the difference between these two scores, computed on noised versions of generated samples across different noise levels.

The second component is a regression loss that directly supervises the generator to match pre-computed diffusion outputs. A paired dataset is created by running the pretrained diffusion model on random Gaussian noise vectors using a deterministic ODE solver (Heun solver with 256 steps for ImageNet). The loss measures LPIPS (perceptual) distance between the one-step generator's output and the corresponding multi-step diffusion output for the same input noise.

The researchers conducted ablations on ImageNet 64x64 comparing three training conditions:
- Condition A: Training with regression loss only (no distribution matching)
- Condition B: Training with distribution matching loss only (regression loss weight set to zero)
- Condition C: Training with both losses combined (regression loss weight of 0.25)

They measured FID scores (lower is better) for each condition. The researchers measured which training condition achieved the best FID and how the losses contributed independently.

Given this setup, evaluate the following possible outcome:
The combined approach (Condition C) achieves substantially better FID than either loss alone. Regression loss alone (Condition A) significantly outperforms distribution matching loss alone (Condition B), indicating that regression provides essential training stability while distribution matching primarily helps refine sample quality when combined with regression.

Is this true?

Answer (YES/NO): NO